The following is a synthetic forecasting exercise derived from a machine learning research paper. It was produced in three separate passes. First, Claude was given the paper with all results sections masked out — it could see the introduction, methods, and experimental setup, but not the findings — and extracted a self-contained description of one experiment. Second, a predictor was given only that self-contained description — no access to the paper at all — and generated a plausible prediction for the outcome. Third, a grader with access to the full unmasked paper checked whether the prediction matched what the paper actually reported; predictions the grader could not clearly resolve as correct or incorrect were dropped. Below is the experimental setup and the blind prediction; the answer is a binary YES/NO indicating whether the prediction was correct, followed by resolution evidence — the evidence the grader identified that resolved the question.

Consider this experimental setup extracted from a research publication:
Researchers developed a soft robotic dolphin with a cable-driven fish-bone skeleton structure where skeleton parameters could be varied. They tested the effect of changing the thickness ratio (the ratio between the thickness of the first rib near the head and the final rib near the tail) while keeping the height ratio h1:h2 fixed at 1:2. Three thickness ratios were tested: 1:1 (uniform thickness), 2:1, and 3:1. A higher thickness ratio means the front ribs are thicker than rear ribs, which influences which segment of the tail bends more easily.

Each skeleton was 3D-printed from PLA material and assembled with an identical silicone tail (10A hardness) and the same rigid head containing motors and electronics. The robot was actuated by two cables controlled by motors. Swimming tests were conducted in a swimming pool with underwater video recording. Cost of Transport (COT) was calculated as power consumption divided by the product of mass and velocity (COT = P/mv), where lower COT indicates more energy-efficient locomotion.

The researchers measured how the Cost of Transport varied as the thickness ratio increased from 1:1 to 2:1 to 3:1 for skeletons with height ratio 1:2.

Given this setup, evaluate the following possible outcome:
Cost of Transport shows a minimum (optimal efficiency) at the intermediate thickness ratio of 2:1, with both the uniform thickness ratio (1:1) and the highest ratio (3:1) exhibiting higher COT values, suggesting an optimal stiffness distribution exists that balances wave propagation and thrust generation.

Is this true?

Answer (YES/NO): NO